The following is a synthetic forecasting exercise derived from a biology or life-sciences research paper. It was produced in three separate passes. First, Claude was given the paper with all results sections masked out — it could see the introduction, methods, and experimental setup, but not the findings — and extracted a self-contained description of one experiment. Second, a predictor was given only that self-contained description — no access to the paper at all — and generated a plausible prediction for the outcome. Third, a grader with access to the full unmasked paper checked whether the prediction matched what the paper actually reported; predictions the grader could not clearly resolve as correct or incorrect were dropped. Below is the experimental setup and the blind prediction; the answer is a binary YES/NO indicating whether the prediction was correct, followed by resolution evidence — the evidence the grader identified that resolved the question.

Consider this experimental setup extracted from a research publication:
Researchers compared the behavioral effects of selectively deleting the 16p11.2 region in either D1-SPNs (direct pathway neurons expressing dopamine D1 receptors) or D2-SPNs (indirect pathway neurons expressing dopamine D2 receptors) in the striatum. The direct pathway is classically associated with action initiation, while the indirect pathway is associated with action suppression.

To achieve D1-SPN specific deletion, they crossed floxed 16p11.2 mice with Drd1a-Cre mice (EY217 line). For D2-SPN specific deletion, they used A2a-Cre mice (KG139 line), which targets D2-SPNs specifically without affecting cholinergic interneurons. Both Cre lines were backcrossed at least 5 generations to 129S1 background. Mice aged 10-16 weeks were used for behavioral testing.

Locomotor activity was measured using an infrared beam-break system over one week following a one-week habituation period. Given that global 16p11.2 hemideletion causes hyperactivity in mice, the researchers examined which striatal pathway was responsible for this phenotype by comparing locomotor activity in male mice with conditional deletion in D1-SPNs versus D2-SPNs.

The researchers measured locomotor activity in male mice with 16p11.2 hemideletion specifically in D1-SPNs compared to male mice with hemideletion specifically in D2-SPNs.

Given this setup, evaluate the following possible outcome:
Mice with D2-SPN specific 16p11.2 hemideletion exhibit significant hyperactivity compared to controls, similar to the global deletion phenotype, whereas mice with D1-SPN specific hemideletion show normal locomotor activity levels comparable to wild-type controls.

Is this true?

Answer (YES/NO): YES